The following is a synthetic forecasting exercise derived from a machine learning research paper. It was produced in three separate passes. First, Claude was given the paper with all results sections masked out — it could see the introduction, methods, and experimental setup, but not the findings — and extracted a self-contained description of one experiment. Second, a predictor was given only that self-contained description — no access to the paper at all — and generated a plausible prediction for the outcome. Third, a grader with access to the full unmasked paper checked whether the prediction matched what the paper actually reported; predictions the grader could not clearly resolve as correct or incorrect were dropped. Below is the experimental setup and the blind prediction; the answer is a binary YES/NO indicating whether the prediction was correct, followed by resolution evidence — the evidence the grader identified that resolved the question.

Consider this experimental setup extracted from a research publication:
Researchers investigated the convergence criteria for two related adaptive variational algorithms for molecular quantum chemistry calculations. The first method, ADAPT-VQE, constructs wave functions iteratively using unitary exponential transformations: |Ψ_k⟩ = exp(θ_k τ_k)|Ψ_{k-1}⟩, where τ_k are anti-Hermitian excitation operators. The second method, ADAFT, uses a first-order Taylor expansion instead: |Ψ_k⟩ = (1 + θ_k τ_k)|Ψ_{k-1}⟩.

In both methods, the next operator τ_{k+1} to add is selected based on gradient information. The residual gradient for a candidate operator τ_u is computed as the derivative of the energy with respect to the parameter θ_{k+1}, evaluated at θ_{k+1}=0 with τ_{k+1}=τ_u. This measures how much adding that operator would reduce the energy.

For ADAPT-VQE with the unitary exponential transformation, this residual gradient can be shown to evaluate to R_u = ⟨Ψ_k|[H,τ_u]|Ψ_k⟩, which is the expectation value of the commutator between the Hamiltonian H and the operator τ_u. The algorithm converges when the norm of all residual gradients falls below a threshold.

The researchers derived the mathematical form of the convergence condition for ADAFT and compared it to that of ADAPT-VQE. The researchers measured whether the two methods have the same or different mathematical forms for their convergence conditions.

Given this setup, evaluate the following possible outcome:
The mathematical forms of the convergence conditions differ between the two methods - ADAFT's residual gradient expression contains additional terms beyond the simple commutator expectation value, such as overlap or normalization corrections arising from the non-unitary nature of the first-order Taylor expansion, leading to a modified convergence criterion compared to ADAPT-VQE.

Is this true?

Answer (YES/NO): NO